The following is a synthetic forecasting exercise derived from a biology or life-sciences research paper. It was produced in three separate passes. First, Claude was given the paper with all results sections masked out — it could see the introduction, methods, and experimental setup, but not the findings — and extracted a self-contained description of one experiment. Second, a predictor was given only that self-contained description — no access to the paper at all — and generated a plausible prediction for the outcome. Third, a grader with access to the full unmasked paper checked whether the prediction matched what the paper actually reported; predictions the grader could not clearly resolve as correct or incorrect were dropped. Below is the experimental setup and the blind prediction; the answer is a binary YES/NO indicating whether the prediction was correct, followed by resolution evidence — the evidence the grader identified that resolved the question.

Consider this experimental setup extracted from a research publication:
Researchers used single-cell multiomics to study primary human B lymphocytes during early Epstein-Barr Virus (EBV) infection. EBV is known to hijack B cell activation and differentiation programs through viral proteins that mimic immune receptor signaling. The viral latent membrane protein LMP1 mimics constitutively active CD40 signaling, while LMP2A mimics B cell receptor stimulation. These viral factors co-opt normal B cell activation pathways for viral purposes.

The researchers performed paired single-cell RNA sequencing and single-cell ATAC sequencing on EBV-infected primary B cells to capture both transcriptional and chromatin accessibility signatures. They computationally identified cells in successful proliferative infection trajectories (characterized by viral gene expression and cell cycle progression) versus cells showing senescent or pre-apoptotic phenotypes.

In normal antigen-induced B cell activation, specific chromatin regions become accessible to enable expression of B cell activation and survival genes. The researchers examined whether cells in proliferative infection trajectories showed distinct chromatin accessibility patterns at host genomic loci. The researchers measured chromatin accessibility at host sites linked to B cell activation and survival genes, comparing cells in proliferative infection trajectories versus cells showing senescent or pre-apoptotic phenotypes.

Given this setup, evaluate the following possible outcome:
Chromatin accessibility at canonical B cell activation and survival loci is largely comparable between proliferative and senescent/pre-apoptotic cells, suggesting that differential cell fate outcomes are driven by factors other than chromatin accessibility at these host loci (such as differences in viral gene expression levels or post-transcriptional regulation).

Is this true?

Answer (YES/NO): NO